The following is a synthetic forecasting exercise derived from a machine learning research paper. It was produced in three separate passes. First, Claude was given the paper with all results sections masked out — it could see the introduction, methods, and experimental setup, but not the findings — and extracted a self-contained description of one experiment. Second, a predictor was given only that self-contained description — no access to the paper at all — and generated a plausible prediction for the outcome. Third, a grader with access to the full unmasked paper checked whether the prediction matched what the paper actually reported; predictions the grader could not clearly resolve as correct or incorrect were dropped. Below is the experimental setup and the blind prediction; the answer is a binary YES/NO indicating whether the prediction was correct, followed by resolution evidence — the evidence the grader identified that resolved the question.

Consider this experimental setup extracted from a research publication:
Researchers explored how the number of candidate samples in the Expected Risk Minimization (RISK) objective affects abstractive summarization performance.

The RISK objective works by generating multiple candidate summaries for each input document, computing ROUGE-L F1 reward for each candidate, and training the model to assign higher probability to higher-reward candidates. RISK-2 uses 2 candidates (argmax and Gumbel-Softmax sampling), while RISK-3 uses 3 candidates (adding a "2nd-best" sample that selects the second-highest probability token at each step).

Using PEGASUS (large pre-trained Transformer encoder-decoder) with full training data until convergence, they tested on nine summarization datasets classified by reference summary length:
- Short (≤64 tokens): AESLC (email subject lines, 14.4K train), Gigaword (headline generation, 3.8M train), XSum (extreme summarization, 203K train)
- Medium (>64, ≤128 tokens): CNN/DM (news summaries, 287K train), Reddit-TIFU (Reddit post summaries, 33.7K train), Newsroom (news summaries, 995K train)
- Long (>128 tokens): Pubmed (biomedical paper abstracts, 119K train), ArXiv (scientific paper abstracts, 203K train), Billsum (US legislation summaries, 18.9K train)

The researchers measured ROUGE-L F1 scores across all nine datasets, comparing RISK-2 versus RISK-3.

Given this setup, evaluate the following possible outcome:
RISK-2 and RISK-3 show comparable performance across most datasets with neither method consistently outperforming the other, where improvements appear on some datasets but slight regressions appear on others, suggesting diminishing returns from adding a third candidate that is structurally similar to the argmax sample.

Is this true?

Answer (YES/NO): YES